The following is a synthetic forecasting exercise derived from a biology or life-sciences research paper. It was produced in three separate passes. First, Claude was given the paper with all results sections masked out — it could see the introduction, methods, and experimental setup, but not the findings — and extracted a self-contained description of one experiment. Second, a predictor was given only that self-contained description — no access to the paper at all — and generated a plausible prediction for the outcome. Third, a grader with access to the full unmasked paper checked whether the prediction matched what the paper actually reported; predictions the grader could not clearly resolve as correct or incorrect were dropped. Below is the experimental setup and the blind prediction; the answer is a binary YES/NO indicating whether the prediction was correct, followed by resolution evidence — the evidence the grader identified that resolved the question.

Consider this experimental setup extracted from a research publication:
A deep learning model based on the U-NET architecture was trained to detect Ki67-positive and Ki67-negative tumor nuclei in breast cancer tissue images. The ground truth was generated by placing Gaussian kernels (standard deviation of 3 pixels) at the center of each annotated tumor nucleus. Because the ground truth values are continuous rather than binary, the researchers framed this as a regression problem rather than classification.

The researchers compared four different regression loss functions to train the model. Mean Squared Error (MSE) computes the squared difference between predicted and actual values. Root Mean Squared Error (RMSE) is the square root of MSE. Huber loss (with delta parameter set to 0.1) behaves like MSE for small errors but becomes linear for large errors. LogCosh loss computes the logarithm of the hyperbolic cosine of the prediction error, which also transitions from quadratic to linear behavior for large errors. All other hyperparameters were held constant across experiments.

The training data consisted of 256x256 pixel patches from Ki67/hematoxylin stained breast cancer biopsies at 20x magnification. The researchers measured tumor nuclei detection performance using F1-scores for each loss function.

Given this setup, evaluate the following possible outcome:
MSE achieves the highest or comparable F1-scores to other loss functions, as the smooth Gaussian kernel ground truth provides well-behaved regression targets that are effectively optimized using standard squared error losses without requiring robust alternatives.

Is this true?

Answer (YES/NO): NO